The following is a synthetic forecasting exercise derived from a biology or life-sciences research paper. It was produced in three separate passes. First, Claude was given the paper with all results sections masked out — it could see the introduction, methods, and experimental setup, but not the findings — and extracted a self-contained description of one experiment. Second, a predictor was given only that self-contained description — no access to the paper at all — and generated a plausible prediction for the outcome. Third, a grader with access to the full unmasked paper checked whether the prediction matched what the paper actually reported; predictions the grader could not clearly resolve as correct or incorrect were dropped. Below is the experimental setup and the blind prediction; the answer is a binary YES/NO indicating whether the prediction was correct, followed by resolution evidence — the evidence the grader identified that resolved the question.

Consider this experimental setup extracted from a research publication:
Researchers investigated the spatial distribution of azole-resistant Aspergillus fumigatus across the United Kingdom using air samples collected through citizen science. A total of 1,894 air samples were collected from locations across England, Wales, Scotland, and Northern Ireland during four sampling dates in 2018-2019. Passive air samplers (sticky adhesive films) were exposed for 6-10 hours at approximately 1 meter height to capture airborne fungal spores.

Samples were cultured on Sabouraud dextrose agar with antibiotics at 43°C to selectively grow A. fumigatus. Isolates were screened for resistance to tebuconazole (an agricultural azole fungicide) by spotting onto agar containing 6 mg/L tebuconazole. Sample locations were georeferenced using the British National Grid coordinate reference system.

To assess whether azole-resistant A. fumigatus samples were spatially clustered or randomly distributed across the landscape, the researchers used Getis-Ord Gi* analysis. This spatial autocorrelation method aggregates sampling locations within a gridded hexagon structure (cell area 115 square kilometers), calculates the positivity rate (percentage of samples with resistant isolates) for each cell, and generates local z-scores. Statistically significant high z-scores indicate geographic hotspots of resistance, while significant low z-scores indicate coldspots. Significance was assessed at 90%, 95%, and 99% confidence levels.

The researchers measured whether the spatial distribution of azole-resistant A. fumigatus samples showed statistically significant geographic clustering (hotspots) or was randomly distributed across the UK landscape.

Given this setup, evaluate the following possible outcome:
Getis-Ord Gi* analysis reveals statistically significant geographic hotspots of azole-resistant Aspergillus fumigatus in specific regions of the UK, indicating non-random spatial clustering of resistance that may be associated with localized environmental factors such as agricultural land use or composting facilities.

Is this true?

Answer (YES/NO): NO